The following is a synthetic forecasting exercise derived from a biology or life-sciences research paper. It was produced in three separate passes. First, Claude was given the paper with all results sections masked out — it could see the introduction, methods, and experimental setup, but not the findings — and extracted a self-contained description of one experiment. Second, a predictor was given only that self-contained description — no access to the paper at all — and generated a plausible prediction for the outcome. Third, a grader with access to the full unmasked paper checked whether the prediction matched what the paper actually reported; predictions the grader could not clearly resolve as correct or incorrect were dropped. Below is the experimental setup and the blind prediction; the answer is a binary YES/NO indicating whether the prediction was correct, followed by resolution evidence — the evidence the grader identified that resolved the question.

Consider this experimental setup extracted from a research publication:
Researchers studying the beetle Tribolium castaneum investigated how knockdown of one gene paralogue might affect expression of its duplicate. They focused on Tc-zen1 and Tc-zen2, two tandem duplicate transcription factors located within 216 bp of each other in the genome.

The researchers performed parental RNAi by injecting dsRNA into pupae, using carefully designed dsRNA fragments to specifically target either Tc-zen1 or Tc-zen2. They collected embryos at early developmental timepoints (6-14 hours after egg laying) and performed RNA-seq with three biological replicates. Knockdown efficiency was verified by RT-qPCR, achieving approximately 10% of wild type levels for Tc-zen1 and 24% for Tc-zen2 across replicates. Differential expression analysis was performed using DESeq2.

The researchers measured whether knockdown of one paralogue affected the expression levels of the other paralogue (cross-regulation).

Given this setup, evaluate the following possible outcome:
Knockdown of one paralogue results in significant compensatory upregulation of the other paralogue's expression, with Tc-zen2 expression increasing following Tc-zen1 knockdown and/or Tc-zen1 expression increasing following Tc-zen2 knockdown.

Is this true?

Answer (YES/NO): NO